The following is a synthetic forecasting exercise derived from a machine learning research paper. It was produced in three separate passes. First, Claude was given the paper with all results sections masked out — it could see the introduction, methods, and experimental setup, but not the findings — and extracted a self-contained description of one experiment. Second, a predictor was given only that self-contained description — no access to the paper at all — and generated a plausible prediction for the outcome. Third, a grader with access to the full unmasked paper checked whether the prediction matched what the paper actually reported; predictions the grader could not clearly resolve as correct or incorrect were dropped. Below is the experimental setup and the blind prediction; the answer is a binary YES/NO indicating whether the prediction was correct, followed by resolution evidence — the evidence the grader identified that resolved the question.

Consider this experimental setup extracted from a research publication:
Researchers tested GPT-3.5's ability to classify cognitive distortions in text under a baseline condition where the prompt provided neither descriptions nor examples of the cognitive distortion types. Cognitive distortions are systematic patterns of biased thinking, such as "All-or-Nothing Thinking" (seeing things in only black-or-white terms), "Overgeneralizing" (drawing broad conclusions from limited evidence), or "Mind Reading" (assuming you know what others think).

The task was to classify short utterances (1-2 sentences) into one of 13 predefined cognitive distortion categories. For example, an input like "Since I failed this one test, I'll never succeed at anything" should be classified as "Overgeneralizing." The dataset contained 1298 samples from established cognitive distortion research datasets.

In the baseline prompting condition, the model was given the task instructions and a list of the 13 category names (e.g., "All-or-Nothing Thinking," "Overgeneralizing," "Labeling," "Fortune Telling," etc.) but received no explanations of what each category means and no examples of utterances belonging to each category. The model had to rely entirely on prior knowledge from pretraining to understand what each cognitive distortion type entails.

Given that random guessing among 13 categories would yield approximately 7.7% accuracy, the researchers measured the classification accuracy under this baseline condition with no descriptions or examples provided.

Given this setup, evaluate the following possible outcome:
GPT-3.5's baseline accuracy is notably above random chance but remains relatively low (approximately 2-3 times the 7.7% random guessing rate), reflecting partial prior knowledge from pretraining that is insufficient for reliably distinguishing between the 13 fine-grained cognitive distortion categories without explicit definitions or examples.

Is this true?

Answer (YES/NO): NO